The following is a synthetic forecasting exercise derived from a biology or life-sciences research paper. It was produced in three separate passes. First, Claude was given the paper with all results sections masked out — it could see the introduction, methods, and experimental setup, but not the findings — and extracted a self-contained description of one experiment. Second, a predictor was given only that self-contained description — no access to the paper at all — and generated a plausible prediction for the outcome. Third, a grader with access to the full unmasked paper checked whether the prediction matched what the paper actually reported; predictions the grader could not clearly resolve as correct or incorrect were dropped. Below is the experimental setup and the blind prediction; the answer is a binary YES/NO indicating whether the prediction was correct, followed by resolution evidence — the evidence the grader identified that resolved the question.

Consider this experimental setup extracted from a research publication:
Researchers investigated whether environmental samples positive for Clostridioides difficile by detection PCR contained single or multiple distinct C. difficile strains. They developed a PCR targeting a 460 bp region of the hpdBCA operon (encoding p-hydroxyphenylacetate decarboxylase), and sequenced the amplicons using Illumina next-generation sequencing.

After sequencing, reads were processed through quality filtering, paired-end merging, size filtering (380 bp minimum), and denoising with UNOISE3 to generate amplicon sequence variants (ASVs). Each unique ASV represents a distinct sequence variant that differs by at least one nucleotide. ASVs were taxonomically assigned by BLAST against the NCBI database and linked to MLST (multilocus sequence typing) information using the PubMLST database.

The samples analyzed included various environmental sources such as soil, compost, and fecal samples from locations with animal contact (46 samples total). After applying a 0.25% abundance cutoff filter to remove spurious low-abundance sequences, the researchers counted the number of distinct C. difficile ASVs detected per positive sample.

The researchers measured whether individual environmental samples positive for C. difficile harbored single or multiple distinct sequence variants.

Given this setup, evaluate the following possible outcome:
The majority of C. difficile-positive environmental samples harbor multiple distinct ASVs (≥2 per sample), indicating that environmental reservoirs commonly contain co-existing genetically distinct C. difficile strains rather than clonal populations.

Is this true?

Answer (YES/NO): YES